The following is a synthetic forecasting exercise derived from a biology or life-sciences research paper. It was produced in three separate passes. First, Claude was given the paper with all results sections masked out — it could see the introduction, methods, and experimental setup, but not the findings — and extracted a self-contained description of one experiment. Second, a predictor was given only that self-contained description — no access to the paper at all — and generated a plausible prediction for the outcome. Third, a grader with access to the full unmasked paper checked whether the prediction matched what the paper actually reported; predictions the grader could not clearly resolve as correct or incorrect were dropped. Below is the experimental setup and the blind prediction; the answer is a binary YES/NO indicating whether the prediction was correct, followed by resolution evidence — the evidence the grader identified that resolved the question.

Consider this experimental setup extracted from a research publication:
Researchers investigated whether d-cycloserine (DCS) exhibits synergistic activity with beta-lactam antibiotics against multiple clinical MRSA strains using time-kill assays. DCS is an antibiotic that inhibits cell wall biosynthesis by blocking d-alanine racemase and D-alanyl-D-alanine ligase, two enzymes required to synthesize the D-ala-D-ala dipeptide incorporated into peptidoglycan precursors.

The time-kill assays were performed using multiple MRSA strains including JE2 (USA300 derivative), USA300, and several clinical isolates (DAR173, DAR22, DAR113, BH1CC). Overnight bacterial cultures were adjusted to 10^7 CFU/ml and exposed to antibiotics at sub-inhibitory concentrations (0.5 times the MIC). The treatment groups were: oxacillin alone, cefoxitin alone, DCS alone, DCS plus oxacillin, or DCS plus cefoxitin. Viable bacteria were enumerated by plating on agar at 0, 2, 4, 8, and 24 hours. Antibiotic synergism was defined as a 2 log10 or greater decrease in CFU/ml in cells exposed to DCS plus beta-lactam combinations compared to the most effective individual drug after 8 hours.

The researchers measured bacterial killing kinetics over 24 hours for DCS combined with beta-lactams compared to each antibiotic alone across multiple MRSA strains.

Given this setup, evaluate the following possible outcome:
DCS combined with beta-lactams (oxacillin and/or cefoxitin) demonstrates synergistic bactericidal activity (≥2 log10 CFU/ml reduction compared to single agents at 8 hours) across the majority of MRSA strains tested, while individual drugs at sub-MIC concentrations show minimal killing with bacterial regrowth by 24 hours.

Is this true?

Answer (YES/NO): YES